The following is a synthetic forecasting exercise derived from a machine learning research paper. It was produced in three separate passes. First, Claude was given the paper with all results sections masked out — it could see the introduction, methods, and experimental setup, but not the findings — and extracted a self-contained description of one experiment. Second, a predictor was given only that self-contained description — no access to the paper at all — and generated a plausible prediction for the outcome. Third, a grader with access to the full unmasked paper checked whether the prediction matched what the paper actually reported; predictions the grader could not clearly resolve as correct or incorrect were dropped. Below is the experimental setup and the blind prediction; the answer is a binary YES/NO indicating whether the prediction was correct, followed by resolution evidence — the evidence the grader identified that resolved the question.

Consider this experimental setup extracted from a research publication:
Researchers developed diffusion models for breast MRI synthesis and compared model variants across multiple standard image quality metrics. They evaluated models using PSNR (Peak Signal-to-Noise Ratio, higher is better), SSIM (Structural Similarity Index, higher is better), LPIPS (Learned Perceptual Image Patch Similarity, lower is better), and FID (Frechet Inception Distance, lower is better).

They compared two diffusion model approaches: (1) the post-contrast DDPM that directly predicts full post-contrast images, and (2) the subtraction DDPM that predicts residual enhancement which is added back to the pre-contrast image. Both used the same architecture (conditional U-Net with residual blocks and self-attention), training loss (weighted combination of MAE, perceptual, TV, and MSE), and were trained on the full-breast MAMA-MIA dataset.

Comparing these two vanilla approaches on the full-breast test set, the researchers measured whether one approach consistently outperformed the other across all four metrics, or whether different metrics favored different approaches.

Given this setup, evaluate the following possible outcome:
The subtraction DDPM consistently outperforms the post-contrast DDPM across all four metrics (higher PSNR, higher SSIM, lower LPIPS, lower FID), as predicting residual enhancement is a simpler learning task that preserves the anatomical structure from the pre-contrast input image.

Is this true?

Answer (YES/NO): YES